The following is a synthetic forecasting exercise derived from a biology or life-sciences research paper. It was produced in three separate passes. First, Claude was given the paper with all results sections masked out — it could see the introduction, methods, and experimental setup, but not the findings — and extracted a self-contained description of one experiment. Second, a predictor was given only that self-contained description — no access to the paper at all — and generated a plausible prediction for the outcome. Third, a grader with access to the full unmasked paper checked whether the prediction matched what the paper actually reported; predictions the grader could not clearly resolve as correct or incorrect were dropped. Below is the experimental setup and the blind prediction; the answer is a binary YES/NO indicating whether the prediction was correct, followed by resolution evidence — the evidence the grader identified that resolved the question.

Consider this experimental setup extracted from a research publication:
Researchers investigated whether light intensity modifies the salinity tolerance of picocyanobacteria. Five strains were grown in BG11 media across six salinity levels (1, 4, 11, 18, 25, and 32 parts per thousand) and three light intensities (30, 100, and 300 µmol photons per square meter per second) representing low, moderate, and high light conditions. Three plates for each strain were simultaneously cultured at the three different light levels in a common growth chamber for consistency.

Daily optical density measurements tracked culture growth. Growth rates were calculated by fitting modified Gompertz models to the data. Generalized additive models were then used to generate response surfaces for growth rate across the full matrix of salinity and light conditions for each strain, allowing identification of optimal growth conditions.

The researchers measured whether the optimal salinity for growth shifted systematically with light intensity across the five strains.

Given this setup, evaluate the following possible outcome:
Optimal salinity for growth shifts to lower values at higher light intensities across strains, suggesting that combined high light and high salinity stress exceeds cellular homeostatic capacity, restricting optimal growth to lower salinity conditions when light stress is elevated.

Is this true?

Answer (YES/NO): NO